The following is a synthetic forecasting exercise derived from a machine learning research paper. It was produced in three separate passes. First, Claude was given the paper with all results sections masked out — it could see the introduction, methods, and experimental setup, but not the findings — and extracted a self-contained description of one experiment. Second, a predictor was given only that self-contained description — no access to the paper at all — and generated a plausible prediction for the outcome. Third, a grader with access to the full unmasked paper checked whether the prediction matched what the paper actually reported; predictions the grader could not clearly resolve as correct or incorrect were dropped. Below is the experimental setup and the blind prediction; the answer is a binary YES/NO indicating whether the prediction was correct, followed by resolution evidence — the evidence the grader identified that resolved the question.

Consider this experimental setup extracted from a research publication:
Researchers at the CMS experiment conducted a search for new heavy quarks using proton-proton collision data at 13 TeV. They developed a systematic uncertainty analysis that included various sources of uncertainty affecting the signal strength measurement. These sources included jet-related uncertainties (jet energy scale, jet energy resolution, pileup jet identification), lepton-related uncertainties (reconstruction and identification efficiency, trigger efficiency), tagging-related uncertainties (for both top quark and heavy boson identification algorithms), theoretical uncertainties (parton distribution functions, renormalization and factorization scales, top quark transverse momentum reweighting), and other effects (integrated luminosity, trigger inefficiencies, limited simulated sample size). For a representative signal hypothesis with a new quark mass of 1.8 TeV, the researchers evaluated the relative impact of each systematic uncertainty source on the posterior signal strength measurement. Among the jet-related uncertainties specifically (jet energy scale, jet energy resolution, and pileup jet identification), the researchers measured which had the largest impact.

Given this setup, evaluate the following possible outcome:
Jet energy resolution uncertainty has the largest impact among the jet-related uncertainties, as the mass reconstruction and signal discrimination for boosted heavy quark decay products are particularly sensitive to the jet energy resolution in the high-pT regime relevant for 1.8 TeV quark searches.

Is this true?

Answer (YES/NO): NO